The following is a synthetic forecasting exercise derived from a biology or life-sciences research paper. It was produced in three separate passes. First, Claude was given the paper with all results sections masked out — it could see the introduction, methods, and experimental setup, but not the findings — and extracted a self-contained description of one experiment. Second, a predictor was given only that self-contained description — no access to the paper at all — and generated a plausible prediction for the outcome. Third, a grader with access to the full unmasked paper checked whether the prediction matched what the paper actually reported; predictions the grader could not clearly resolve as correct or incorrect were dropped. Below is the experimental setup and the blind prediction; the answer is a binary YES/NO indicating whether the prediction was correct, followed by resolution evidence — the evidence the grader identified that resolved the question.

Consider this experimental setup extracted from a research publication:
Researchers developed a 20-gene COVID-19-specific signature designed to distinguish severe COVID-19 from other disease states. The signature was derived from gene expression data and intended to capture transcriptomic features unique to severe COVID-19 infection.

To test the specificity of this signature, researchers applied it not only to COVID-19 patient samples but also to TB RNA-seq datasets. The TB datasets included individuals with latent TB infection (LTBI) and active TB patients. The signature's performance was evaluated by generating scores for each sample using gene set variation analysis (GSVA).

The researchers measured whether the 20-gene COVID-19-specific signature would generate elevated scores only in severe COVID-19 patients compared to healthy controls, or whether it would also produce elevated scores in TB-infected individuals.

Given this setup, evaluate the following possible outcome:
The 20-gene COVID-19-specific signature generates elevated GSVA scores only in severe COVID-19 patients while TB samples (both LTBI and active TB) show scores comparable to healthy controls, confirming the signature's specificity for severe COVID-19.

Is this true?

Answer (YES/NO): NO